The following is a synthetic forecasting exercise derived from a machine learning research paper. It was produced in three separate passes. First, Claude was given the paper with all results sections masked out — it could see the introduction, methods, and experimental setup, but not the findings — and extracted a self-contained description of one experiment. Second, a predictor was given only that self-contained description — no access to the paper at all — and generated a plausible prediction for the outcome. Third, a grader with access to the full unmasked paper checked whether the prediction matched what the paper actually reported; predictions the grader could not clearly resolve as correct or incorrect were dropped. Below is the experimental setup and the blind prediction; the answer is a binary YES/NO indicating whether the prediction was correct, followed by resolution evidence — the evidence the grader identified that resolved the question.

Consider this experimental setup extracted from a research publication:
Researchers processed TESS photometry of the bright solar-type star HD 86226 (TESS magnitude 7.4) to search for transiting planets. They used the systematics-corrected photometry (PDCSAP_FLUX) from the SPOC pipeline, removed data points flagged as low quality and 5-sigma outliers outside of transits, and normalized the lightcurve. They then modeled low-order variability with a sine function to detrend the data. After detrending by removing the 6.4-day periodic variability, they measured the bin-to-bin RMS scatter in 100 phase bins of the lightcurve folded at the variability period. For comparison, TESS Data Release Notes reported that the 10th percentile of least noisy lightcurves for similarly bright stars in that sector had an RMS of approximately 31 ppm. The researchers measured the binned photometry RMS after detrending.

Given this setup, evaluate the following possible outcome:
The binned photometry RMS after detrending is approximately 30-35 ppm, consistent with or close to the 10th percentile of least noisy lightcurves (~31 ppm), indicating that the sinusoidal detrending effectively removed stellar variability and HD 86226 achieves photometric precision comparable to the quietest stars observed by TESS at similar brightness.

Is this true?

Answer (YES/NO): YES